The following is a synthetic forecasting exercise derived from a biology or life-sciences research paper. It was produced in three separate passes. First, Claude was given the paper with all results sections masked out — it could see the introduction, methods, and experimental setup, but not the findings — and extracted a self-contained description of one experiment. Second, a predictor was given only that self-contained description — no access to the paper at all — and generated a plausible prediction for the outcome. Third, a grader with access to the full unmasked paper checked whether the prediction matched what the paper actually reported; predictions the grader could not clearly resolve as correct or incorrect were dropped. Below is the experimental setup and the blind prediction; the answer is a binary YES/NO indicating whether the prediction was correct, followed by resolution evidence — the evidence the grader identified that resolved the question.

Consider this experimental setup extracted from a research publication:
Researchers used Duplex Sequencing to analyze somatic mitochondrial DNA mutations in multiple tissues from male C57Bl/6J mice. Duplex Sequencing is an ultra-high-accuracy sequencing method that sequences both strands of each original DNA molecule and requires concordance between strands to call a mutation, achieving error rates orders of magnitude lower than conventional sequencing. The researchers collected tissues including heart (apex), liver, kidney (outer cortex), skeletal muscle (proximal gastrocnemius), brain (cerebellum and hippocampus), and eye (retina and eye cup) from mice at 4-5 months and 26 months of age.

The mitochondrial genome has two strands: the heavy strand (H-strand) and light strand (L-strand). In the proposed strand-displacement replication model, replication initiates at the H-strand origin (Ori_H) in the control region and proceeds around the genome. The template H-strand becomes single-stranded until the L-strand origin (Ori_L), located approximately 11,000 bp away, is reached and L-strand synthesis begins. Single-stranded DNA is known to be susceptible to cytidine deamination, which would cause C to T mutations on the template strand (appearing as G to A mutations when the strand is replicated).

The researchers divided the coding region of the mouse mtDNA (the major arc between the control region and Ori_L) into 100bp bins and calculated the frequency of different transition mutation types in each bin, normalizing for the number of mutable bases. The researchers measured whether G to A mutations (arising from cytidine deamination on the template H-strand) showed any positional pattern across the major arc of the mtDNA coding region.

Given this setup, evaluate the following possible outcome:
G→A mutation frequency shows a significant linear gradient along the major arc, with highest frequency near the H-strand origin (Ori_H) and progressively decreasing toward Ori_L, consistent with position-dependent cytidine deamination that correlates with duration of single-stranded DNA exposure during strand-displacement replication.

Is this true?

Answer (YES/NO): YES